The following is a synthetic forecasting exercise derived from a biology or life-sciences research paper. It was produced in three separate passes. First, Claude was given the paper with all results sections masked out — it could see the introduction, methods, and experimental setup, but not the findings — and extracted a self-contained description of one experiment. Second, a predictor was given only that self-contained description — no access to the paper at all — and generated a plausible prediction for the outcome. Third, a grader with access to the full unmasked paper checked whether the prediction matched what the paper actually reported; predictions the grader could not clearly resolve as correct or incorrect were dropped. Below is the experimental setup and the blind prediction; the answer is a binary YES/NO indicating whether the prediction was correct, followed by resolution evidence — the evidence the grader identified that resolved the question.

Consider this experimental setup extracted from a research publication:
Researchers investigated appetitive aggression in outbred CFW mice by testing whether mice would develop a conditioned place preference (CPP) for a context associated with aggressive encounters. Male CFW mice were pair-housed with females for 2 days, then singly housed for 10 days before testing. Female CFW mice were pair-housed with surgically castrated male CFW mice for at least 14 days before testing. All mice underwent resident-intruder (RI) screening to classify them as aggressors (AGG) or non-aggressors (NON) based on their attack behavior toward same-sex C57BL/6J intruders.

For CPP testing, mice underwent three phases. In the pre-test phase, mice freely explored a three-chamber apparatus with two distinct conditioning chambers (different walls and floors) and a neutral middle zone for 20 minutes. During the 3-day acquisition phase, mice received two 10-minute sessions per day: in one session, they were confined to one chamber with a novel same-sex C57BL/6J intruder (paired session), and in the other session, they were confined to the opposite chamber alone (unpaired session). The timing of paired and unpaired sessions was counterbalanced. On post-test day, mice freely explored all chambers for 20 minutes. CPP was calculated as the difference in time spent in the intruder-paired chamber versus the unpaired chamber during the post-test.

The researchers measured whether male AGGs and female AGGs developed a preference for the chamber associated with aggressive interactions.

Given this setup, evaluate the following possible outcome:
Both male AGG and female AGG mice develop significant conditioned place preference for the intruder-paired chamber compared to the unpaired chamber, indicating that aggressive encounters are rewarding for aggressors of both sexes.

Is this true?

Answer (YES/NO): NO